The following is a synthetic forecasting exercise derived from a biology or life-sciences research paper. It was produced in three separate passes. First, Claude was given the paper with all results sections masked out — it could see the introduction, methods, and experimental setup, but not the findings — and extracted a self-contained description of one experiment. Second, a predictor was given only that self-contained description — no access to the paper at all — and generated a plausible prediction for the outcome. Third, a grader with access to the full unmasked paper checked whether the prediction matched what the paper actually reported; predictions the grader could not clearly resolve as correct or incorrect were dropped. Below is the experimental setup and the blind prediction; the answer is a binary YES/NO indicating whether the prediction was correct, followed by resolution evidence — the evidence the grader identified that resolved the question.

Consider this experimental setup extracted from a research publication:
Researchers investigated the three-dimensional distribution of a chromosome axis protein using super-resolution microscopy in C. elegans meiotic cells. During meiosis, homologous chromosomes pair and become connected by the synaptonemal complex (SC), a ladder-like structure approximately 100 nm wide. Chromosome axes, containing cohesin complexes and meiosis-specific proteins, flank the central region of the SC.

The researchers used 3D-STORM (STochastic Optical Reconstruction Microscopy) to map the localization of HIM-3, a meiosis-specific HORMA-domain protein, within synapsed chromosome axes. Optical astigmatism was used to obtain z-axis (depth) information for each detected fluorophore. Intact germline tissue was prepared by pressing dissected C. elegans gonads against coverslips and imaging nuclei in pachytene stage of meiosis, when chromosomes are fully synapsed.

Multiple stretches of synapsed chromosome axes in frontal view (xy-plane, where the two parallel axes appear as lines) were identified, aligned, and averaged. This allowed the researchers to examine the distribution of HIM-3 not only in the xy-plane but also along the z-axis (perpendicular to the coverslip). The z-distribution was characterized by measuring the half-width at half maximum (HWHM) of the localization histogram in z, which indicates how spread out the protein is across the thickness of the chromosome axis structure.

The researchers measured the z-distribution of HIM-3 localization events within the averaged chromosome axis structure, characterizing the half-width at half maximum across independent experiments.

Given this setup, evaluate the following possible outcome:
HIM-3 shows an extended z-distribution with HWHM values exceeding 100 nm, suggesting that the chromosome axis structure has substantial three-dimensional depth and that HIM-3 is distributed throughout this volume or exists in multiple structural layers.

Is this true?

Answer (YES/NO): NO